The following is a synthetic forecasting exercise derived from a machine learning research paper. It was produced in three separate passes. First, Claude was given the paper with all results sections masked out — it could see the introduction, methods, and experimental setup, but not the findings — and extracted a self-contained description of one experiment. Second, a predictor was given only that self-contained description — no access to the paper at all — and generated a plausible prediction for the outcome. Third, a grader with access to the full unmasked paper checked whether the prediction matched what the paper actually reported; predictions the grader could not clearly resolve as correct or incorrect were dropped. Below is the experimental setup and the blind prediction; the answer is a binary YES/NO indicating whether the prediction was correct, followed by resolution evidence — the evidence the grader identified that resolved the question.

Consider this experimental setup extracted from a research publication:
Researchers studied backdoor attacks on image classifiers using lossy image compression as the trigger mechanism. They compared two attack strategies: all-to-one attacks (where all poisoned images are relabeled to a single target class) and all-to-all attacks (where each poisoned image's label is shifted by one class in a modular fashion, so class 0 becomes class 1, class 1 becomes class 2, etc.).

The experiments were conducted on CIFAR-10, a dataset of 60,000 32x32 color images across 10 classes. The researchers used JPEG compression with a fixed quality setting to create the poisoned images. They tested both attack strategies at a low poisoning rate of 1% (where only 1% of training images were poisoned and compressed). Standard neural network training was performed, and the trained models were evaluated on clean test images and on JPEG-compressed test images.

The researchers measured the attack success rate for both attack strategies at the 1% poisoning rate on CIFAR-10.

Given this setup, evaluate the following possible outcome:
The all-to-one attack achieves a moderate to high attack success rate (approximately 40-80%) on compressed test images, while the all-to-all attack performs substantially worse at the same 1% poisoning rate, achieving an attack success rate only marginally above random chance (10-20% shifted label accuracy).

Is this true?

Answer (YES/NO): NO